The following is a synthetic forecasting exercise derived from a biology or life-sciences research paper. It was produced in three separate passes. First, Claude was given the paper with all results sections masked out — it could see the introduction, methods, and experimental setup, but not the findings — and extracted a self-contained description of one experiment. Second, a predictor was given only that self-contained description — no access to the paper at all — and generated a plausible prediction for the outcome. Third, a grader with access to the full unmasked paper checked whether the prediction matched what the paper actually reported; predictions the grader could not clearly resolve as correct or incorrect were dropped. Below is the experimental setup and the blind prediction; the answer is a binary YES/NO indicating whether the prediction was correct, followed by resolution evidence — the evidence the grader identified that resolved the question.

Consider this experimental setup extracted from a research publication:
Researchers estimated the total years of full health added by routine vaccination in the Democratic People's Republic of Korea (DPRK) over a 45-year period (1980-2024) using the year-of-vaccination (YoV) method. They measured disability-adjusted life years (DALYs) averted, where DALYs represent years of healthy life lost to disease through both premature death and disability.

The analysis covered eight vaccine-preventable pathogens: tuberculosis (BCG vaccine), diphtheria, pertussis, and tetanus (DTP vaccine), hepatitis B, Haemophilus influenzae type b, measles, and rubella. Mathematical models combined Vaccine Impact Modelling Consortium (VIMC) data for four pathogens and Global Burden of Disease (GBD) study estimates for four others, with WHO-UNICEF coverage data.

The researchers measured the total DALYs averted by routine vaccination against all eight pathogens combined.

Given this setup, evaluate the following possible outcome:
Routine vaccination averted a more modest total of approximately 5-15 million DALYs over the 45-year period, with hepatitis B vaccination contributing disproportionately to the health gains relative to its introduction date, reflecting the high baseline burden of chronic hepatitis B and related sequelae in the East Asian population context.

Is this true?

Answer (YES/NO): NO